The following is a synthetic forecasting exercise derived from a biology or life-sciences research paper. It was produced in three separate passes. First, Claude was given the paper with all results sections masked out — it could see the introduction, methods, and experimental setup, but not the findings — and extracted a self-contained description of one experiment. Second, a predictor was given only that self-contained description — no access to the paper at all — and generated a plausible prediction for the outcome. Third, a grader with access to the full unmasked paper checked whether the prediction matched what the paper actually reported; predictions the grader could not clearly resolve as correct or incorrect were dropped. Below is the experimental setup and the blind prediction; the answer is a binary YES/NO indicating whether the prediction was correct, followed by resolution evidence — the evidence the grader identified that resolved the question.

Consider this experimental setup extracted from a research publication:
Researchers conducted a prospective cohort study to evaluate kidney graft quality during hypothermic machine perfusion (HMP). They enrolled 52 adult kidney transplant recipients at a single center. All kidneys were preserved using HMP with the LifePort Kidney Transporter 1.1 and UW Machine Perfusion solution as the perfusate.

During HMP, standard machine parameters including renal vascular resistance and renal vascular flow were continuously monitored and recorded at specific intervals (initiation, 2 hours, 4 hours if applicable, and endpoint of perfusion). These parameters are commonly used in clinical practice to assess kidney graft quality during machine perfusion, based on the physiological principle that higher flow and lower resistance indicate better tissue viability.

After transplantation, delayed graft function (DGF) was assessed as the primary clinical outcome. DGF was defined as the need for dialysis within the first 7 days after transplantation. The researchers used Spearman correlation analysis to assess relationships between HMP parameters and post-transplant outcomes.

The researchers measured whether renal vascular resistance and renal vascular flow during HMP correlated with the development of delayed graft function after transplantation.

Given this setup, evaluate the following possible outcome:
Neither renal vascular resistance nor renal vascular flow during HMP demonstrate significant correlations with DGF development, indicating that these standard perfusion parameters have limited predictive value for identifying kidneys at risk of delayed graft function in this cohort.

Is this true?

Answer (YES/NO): YES